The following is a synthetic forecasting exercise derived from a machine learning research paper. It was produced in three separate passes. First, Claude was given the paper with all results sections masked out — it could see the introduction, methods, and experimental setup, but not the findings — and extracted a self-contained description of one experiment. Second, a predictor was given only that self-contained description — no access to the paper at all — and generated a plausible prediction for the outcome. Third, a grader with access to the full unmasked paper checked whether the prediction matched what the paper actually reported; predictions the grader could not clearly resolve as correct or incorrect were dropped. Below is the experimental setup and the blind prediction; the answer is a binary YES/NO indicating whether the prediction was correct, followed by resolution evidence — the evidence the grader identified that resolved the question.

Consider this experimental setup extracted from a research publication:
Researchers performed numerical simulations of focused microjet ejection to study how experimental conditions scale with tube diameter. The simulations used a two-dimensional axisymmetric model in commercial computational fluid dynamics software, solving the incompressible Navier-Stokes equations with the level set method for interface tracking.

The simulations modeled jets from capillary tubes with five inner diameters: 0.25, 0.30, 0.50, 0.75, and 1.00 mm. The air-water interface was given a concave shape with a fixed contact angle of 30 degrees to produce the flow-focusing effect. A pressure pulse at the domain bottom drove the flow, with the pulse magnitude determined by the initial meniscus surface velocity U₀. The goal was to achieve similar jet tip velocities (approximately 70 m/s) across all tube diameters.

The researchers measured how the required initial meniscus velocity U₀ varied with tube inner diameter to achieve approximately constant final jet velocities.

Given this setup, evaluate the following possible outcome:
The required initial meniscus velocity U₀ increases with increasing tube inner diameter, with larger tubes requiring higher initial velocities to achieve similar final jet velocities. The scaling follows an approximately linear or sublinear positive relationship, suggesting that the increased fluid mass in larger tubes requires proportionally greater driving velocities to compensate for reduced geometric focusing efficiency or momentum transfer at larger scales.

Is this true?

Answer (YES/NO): NO